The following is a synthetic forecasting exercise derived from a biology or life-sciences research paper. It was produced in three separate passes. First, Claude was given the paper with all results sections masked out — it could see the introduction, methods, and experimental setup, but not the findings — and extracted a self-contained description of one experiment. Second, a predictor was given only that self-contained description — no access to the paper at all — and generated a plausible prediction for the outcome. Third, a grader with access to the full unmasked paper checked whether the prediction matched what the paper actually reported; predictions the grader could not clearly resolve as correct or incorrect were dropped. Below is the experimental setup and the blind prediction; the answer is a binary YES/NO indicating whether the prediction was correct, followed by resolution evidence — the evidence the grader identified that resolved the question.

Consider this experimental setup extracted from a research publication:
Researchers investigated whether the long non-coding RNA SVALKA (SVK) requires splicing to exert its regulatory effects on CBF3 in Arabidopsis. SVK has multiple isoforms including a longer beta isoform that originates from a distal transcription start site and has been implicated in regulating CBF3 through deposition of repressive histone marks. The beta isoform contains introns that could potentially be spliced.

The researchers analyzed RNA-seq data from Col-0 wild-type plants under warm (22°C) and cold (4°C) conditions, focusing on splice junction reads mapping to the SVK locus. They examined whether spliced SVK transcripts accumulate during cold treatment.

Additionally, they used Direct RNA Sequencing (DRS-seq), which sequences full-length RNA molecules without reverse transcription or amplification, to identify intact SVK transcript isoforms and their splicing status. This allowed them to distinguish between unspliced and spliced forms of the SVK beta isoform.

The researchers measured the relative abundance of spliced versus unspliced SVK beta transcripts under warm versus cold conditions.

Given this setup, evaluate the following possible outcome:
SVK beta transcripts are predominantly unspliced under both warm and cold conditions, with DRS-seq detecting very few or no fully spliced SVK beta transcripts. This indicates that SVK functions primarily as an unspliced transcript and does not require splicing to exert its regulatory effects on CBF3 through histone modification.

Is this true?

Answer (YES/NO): NO